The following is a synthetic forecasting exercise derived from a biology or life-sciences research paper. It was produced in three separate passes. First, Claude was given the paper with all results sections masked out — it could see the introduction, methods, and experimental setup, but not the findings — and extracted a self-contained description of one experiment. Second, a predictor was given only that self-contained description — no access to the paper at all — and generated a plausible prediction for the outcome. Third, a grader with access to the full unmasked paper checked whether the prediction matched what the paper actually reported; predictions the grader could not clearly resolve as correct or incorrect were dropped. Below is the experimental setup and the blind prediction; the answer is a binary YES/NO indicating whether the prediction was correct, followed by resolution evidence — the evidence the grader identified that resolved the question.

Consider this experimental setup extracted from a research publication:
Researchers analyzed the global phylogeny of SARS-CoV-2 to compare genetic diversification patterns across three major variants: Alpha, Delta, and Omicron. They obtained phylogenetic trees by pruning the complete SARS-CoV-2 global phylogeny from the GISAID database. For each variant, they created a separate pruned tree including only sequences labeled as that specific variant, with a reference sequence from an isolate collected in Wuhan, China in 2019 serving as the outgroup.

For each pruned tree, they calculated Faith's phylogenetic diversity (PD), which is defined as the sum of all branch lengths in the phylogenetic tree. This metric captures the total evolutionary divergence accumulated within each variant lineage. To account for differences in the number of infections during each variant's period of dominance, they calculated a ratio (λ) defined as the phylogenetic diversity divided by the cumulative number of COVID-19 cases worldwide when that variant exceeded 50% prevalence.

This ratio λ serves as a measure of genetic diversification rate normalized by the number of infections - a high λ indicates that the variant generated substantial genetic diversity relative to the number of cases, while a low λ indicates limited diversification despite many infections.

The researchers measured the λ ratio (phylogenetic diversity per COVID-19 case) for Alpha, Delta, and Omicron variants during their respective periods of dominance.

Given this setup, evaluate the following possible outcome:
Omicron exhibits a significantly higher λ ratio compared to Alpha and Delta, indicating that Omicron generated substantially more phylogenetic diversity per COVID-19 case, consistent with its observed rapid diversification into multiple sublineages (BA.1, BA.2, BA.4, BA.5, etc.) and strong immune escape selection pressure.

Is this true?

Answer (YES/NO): NO